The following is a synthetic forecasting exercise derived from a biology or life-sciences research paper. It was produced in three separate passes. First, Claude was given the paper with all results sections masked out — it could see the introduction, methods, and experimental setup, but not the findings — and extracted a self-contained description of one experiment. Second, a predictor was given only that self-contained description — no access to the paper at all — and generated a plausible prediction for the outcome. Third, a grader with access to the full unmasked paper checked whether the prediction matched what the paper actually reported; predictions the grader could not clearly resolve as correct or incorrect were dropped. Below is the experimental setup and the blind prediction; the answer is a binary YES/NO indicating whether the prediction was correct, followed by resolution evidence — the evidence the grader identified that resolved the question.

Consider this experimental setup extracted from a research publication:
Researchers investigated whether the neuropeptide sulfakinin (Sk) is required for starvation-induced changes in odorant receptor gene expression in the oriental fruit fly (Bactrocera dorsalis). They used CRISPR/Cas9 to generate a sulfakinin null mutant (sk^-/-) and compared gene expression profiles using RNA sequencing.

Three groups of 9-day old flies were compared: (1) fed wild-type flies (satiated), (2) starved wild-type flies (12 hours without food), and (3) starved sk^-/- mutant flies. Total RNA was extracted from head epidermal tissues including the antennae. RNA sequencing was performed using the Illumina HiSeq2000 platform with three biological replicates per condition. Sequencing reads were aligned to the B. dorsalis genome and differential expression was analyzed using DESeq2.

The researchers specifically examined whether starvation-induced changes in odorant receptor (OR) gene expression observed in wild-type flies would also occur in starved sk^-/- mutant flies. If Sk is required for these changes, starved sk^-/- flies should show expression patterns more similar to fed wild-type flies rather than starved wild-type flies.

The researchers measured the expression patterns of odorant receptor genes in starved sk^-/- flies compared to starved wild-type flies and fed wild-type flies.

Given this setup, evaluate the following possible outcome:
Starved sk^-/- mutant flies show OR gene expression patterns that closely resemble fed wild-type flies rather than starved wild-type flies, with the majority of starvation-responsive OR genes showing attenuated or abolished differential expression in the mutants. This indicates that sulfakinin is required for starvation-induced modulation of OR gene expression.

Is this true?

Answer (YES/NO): YES